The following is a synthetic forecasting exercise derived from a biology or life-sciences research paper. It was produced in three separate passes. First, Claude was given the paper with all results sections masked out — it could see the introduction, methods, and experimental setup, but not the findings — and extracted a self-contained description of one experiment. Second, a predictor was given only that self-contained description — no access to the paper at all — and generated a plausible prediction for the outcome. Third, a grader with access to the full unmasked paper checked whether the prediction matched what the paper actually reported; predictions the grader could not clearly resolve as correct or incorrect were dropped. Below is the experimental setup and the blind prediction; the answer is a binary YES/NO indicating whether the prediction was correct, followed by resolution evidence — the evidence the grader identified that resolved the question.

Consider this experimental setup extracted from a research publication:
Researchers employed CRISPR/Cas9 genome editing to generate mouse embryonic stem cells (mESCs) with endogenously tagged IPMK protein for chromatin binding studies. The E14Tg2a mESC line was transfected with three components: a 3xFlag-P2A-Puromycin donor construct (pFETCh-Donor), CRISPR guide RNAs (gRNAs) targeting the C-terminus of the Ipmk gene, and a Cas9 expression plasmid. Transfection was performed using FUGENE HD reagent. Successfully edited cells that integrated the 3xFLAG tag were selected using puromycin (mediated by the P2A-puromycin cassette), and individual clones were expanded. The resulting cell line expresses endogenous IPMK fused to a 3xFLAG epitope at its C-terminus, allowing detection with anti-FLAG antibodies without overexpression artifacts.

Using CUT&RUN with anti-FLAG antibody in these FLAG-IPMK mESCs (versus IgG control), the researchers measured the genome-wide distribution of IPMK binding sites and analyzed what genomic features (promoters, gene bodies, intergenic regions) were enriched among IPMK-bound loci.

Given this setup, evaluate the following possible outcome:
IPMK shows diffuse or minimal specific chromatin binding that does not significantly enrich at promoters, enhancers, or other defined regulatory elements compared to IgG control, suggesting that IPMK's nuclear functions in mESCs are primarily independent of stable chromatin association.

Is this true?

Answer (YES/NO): NO